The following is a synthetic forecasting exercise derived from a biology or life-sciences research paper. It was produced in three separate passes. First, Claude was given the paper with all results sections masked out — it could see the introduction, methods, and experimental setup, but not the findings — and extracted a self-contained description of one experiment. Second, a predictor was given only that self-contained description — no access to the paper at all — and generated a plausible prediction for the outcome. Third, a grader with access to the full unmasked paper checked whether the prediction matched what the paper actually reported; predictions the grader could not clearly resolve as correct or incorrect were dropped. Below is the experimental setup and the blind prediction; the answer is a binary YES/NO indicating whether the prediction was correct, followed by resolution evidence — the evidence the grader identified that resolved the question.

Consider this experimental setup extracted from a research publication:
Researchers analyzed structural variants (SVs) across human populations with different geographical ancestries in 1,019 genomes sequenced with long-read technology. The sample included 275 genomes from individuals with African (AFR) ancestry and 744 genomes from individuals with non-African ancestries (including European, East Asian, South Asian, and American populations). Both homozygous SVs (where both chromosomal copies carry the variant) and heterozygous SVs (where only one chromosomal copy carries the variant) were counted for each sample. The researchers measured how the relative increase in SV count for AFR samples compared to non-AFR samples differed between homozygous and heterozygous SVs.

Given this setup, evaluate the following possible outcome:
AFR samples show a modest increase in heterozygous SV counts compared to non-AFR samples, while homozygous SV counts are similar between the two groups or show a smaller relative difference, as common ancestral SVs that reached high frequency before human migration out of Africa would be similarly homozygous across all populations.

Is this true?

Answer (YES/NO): NO